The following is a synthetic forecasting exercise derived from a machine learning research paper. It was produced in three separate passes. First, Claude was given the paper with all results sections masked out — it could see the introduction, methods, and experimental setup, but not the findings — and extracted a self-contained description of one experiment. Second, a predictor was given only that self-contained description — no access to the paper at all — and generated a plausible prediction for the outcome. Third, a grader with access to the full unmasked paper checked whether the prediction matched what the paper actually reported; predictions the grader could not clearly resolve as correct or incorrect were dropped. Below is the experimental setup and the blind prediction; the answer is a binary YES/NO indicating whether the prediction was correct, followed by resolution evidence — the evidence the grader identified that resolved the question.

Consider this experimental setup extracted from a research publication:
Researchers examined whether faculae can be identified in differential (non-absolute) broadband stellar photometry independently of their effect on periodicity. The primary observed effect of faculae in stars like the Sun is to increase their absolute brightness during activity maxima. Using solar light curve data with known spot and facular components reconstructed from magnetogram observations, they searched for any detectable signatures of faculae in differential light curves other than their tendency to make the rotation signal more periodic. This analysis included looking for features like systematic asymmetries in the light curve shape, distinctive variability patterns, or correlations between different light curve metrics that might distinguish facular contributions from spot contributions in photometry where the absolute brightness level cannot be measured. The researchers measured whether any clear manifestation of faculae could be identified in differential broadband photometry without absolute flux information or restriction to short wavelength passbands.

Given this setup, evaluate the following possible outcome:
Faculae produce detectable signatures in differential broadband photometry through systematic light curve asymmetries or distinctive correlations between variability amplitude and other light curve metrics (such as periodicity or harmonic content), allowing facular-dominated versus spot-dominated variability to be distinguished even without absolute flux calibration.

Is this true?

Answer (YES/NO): NO